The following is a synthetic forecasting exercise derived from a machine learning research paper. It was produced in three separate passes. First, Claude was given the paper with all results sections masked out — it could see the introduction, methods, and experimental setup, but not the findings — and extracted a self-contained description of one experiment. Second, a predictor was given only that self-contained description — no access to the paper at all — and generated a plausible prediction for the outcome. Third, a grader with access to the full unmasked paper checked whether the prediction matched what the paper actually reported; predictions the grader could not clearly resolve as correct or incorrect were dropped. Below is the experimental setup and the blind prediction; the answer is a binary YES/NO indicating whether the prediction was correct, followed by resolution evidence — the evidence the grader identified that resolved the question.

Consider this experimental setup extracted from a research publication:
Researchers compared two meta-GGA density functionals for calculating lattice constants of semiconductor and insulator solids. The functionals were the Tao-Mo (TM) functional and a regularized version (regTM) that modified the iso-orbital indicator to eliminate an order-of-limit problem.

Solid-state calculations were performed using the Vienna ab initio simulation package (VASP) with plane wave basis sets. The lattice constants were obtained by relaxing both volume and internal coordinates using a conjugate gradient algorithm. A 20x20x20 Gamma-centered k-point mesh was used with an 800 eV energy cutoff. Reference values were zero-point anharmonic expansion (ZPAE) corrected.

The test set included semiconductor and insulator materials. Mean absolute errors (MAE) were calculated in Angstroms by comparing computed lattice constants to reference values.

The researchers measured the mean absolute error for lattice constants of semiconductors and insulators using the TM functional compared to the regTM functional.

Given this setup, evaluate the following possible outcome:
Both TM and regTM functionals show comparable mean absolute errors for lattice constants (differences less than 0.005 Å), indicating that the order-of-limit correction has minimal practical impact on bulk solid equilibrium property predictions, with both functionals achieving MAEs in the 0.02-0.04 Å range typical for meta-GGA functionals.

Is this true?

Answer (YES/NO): NO